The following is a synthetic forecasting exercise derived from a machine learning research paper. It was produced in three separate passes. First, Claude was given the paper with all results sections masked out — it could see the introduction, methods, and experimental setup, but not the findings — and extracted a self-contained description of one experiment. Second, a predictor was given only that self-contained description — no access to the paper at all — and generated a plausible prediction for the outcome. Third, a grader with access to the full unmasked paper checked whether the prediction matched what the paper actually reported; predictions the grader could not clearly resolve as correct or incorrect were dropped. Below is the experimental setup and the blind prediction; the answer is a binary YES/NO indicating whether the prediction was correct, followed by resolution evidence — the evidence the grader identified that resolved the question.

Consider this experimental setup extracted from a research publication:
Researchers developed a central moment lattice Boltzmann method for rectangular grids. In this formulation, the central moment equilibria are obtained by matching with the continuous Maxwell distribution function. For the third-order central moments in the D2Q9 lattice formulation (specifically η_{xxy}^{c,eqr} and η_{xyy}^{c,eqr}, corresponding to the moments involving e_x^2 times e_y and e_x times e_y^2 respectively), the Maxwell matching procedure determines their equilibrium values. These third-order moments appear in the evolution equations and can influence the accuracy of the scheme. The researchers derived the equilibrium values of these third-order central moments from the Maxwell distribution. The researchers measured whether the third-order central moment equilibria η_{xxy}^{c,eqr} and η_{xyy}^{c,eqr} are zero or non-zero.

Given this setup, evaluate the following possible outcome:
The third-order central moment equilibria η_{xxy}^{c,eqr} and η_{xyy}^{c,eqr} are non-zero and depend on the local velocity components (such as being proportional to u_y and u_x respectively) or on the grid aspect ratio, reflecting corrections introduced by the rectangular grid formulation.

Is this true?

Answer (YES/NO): NO